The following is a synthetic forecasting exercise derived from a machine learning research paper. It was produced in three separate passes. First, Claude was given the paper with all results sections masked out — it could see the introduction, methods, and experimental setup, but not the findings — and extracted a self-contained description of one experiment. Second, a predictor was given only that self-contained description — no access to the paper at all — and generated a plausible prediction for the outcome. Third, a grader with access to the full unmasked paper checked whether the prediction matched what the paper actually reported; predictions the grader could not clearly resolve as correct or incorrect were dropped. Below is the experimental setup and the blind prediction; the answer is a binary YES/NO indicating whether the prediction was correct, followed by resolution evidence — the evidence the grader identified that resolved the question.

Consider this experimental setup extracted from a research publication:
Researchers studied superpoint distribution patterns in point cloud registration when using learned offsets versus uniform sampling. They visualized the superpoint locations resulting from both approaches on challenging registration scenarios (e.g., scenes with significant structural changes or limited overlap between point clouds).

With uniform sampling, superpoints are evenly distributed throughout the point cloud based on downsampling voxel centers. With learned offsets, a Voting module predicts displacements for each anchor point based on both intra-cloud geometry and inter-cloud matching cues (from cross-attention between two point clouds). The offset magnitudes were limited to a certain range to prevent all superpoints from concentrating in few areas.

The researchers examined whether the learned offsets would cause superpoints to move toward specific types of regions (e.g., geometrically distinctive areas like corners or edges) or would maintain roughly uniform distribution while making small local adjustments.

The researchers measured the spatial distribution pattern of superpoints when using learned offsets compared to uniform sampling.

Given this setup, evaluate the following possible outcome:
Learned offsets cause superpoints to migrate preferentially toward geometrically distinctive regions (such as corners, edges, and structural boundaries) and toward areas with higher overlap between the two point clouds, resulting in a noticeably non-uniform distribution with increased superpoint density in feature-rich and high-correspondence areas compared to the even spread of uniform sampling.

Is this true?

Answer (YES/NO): NO